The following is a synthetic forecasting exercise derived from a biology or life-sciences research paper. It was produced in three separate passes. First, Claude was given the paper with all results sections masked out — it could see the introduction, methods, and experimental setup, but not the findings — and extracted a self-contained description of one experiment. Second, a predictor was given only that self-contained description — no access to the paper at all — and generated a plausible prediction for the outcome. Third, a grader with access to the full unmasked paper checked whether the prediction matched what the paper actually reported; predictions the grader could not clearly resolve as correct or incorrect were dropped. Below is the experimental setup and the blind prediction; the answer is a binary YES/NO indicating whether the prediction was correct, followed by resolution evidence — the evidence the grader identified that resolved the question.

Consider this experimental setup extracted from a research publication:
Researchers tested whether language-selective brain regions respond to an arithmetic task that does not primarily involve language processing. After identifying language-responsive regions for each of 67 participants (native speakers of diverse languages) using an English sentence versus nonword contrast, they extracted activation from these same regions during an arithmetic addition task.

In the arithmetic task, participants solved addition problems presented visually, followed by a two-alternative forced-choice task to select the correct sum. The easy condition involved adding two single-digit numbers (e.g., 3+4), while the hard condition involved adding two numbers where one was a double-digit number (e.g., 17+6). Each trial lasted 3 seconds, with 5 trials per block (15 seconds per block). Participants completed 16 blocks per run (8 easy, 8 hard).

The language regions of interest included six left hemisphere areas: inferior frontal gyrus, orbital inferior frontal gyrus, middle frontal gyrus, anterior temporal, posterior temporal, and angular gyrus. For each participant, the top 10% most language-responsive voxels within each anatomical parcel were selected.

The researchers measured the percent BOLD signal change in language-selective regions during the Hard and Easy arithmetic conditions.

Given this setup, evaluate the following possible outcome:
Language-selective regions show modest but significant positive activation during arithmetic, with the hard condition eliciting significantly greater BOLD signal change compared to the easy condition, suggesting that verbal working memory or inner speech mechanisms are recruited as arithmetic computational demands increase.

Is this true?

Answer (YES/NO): NO